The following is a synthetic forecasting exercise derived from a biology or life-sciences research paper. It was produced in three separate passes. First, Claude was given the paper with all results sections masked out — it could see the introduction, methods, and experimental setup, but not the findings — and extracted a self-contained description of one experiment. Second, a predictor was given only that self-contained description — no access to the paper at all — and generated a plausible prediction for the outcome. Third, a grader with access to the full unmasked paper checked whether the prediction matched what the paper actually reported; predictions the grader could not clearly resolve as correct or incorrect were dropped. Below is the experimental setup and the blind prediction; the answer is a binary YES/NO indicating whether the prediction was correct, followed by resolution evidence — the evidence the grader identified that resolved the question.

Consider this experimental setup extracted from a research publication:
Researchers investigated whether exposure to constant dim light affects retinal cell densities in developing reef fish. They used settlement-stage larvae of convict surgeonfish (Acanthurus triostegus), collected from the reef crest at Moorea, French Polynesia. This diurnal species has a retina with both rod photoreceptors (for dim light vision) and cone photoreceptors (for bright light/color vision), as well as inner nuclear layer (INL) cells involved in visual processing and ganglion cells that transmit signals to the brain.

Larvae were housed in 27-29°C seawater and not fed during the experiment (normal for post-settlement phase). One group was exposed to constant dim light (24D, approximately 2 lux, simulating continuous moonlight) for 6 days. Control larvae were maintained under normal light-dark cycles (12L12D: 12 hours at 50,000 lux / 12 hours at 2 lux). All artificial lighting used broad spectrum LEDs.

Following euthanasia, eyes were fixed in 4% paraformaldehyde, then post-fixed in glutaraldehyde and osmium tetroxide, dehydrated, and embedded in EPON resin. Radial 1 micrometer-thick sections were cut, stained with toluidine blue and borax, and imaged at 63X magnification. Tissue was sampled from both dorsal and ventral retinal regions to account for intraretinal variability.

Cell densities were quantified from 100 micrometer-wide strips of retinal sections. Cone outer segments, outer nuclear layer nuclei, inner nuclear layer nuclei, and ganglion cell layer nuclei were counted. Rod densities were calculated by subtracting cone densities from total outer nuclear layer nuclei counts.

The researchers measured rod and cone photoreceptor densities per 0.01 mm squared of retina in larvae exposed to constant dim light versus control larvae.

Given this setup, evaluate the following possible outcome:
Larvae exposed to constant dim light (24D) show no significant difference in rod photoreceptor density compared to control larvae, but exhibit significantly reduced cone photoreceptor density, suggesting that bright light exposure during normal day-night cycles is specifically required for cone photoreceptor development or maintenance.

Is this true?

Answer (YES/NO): YES